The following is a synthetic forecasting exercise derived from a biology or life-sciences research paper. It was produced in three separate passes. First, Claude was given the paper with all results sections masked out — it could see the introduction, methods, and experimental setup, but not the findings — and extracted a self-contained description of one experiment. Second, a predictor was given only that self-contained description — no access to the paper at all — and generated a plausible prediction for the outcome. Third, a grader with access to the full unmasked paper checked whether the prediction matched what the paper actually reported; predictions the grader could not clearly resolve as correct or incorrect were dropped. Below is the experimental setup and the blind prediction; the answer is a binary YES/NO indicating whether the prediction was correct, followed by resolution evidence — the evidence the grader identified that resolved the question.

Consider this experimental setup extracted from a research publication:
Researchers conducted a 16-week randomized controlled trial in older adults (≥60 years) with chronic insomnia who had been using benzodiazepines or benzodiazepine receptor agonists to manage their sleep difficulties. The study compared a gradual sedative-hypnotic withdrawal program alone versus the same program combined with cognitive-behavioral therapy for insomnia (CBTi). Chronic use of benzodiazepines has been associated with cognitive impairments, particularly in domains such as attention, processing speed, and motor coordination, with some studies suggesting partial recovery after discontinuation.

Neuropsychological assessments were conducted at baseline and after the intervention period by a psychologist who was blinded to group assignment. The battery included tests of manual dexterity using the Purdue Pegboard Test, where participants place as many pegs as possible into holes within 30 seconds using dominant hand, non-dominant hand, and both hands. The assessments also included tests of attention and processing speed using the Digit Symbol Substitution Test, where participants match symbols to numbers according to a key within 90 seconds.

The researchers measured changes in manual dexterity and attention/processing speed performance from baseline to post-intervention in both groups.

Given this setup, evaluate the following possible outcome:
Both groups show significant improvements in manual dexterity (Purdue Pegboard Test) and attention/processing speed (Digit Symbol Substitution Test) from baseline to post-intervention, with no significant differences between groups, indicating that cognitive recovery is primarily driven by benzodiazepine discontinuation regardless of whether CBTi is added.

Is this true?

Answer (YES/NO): NO